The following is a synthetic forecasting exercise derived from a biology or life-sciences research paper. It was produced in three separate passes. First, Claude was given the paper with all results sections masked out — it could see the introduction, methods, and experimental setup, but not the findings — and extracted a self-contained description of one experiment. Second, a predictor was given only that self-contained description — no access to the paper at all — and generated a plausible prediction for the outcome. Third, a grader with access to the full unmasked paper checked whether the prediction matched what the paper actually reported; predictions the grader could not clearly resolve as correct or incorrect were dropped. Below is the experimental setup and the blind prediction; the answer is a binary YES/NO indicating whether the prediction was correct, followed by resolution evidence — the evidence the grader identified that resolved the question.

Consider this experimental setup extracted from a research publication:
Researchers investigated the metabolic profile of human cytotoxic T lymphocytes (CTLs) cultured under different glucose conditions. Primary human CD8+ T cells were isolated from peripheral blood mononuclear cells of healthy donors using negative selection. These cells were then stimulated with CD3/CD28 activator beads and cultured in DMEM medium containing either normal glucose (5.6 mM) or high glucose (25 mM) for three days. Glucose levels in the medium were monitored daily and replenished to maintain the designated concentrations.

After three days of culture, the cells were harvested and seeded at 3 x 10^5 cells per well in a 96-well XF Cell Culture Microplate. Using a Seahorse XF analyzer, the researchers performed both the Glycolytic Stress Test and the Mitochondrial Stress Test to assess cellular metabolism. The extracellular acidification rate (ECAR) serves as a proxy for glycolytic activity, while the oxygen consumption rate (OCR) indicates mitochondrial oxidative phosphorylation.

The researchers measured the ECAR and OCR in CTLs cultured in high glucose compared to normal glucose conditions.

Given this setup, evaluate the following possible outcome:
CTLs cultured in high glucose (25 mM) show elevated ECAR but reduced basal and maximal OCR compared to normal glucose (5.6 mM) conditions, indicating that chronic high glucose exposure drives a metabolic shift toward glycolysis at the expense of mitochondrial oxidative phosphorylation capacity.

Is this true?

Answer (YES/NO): NO